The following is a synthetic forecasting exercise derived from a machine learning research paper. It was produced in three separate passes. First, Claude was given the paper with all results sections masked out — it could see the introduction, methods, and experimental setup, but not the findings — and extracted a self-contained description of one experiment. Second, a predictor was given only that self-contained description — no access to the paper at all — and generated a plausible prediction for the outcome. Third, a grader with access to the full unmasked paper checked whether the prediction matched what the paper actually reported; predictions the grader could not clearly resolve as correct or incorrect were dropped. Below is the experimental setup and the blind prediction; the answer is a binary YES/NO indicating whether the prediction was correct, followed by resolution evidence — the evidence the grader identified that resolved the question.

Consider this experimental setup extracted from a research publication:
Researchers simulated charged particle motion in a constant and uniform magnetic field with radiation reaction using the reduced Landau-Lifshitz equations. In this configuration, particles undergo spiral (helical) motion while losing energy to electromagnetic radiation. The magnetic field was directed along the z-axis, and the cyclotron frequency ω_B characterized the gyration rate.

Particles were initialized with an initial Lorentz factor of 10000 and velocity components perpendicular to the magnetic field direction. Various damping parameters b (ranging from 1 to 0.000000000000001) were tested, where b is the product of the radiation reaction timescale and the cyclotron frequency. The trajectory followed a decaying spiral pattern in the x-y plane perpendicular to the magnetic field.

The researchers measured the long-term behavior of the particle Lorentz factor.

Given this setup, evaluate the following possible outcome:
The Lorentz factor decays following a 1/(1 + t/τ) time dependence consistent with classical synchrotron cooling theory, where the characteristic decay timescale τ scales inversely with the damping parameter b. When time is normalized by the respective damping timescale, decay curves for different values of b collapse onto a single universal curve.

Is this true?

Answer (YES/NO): NO